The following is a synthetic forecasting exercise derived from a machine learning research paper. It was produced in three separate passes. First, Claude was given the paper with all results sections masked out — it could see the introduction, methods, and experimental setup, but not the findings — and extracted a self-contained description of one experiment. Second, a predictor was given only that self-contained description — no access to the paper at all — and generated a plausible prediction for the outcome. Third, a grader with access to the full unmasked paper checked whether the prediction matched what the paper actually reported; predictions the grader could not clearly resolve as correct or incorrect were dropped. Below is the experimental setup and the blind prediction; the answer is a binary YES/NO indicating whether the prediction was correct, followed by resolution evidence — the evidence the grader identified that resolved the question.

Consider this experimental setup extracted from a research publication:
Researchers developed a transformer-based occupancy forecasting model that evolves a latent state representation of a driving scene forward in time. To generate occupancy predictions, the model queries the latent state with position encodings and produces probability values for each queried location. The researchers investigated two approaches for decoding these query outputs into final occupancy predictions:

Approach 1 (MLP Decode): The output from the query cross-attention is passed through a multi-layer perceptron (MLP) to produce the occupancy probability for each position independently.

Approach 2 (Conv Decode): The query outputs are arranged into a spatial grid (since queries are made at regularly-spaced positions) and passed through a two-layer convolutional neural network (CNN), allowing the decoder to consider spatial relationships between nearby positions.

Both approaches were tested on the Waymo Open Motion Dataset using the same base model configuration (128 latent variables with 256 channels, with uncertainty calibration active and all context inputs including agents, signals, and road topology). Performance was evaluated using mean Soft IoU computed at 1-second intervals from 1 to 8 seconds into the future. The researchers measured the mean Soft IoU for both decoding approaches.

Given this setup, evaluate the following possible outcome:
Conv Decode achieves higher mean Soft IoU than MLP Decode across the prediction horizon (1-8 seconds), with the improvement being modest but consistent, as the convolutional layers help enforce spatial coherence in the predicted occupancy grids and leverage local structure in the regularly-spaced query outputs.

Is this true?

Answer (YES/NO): YES